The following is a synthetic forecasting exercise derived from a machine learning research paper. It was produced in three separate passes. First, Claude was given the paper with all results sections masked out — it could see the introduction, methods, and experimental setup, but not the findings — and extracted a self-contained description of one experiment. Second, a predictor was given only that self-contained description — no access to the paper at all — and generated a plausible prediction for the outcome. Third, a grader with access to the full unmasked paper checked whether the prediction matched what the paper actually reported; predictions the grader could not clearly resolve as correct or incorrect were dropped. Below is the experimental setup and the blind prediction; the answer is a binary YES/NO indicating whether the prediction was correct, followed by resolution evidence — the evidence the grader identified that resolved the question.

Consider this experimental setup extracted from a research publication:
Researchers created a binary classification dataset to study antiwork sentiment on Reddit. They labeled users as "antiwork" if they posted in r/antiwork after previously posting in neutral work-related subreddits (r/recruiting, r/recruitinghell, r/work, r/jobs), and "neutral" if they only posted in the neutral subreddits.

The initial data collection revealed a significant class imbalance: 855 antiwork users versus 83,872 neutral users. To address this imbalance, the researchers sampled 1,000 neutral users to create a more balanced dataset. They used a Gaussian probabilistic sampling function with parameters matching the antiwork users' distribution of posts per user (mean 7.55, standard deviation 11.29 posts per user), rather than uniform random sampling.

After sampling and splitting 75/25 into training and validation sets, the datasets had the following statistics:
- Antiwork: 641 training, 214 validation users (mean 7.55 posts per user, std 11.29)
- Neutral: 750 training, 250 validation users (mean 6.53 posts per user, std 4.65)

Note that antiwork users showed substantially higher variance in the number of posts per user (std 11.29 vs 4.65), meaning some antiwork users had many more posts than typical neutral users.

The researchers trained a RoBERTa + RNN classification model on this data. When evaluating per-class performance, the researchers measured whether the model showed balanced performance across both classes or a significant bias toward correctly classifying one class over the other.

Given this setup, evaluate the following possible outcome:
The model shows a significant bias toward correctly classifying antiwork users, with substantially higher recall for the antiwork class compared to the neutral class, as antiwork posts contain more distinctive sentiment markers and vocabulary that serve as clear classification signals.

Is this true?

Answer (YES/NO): NO